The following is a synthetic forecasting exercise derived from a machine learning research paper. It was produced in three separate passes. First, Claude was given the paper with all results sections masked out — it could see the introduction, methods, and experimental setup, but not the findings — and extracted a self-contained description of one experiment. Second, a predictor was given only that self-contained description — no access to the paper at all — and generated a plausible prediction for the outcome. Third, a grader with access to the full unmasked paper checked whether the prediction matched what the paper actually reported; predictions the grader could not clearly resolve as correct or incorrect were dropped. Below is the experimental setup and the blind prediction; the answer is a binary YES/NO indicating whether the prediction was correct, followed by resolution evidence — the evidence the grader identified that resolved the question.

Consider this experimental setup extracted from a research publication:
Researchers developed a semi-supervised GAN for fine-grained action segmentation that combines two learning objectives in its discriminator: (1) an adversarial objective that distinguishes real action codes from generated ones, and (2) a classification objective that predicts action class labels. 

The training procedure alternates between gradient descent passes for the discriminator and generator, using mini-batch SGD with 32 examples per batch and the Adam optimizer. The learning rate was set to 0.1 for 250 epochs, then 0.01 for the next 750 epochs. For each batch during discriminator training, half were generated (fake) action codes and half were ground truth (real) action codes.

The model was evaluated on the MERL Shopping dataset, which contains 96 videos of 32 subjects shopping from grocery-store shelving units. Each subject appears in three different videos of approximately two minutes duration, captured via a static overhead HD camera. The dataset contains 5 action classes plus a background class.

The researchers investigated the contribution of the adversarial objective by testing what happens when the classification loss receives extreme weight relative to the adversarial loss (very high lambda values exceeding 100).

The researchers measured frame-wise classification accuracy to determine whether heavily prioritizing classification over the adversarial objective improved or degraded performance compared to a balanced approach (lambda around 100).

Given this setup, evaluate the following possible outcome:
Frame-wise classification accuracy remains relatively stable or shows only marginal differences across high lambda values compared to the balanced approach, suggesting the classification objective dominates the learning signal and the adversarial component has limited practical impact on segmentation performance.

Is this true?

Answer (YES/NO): NO